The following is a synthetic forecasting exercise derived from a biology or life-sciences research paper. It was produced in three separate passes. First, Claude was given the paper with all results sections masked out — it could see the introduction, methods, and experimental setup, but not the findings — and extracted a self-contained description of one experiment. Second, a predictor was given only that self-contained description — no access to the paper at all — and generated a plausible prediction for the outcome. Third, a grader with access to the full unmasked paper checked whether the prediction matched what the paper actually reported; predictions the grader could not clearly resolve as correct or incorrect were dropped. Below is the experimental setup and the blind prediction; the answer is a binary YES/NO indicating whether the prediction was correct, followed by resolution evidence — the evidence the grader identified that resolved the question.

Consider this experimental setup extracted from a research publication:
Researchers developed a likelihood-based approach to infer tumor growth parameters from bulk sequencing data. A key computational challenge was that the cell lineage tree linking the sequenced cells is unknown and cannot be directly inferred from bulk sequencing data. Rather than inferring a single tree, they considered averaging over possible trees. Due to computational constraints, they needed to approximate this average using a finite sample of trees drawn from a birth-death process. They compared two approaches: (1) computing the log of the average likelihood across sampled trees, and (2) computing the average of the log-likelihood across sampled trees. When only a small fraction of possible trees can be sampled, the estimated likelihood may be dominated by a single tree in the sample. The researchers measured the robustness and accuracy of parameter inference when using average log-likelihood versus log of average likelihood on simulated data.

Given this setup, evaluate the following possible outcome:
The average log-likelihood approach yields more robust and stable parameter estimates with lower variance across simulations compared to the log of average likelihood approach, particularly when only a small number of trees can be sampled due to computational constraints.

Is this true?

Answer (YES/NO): YES